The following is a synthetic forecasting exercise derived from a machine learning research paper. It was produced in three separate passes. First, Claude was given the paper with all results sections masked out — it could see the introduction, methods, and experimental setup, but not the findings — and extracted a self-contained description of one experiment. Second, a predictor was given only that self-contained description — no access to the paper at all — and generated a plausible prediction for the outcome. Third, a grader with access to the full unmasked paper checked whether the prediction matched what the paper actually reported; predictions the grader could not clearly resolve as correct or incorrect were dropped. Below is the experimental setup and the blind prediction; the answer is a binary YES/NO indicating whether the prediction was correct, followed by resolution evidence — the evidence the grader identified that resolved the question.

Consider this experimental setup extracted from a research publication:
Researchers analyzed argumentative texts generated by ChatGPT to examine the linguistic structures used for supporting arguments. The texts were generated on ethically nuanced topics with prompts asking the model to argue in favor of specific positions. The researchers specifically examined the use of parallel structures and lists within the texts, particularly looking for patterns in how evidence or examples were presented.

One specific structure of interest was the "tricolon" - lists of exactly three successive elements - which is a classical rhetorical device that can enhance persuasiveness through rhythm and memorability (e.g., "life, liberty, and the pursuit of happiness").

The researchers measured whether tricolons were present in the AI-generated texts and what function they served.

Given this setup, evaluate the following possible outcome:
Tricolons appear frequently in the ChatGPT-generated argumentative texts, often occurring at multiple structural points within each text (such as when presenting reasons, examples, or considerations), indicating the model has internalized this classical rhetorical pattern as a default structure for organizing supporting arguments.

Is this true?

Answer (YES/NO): YES